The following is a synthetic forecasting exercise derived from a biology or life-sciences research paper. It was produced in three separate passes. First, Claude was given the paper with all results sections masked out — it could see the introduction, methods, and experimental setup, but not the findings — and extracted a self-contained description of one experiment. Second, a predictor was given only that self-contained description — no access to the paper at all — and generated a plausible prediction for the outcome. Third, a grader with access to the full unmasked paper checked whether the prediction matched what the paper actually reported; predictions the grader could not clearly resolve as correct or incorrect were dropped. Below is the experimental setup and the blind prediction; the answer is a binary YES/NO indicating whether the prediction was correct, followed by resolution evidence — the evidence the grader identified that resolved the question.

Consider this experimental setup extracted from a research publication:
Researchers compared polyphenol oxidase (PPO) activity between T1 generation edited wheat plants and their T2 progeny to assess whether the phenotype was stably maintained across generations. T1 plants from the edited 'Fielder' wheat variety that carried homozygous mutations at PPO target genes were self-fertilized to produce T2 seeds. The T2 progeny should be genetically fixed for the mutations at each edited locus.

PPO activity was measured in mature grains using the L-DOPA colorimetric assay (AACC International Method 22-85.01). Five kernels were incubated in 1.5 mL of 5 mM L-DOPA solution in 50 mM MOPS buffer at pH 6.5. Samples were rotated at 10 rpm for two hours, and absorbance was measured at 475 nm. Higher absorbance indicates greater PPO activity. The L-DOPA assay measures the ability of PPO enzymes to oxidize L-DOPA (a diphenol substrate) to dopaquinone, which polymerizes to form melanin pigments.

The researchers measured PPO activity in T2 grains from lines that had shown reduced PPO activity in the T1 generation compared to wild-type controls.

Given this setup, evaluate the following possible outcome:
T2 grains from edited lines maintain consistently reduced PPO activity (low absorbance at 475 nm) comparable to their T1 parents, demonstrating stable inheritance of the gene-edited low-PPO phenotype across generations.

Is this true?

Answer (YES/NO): YES